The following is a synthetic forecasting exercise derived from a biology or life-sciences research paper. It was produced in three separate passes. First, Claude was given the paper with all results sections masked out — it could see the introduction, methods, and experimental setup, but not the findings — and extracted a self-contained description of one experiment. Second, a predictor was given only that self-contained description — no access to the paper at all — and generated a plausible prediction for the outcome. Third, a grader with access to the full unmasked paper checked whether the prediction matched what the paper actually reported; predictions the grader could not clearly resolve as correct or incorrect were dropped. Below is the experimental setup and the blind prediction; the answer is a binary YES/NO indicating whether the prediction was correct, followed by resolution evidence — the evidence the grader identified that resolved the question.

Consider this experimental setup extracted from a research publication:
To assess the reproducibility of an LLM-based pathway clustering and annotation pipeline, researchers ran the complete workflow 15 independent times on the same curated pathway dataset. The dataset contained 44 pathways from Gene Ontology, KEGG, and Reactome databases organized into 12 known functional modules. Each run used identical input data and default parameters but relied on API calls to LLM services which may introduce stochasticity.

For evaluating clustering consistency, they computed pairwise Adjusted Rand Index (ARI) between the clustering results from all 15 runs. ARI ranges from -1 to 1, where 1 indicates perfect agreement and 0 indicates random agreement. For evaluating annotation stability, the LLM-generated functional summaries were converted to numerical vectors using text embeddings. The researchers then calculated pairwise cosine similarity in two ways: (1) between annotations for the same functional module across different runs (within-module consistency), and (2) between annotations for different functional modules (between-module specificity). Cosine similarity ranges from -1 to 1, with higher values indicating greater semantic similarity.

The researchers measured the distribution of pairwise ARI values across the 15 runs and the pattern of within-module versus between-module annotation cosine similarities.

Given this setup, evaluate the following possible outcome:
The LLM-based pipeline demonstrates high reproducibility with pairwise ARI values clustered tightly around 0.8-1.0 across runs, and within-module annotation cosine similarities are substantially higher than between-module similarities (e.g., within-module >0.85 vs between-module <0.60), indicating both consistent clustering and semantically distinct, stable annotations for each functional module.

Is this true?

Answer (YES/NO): YES